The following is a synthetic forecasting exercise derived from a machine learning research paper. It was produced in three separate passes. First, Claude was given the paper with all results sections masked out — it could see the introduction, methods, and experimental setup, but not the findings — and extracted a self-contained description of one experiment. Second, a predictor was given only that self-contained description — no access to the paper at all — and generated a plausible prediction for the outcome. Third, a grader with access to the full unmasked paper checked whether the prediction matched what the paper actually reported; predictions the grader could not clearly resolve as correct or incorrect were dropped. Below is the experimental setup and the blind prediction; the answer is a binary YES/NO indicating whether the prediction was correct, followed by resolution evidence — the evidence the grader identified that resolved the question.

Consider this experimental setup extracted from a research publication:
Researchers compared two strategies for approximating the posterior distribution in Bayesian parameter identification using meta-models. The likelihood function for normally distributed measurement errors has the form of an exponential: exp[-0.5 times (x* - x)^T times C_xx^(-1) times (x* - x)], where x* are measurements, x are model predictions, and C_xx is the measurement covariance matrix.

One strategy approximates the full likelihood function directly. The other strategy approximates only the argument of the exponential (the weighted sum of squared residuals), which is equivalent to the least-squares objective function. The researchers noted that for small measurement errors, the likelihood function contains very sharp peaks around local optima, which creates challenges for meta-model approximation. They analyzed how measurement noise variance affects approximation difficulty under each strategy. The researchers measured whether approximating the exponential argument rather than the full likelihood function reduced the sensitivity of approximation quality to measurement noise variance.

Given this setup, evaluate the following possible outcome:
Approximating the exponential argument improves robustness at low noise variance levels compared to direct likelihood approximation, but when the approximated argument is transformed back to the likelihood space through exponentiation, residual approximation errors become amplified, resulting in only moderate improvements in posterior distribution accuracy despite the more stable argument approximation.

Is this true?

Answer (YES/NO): NO